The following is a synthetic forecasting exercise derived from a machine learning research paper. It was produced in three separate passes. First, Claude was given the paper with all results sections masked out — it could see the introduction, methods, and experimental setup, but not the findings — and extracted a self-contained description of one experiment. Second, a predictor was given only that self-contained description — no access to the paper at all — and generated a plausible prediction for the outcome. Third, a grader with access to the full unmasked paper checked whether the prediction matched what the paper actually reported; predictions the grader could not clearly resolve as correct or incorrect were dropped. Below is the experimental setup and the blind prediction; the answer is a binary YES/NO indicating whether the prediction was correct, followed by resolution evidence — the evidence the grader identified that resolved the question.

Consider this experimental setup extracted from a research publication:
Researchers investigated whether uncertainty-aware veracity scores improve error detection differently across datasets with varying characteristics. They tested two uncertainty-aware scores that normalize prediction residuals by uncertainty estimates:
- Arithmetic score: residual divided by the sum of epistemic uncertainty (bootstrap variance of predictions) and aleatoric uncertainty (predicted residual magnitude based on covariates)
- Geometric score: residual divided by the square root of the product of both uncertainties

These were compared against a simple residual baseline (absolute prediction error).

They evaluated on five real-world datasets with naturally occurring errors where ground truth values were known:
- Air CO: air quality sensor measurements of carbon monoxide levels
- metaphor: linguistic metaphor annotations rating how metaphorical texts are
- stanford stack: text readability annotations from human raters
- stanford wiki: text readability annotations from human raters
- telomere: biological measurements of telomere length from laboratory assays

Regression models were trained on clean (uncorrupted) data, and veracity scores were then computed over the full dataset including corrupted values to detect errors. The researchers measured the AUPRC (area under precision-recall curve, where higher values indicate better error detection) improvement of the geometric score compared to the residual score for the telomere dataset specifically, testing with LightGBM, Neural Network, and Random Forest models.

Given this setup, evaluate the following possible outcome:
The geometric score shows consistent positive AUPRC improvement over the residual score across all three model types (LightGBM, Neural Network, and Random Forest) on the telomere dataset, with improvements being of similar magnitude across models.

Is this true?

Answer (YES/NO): NO